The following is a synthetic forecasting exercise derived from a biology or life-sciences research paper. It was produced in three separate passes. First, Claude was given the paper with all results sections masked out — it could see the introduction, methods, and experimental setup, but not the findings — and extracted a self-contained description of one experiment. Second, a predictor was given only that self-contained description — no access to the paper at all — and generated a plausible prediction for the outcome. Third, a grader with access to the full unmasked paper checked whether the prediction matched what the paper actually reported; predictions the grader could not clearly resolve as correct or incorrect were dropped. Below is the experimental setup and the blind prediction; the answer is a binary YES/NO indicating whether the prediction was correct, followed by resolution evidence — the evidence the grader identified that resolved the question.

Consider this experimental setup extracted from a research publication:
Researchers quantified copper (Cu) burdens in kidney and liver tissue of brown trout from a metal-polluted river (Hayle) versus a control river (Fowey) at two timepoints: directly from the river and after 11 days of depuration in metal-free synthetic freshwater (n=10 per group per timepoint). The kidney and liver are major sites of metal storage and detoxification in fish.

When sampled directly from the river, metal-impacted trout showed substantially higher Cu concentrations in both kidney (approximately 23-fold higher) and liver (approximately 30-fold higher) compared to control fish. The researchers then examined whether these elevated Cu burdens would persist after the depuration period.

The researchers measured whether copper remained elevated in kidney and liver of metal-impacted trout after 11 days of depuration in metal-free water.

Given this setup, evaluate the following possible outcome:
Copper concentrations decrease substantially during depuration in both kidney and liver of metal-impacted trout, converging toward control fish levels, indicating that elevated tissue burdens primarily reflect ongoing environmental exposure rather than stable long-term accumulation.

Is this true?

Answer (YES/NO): NO